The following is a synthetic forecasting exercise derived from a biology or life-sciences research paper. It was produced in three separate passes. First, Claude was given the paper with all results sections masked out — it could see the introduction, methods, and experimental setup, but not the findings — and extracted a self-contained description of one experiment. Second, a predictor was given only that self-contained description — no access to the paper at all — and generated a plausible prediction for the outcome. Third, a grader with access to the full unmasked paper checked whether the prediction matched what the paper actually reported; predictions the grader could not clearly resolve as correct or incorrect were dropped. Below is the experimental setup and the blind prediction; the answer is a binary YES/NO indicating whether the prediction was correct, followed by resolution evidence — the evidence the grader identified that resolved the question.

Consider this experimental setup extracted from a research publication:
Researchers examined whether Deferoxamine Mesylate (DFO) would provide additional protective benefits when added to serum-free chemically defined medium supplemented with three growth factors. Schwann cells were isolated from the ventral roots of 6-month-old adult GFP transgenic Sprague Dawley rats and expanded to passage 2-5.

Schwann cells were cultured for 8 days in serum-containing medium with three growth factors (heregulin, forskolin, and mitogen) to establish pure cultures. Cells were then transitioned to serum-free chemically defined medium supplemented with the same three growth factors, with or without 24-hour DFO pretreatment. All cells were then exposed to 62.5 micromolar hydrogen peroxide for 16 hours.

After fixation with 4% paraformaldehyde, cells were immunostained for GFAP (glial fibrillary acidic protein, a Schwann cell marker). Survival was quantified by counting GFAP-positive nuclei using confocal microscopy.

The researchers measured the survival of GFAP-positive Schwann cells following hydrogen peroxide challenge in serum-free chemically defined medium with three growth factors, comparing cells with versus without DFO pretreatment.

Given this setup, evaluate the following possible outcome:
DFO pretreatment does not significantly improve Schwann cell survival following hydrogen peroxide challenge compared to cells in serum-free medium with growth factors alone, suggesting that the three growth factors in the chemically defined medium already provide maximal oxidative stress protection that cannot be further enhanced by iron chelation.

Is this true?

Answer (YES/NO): NO